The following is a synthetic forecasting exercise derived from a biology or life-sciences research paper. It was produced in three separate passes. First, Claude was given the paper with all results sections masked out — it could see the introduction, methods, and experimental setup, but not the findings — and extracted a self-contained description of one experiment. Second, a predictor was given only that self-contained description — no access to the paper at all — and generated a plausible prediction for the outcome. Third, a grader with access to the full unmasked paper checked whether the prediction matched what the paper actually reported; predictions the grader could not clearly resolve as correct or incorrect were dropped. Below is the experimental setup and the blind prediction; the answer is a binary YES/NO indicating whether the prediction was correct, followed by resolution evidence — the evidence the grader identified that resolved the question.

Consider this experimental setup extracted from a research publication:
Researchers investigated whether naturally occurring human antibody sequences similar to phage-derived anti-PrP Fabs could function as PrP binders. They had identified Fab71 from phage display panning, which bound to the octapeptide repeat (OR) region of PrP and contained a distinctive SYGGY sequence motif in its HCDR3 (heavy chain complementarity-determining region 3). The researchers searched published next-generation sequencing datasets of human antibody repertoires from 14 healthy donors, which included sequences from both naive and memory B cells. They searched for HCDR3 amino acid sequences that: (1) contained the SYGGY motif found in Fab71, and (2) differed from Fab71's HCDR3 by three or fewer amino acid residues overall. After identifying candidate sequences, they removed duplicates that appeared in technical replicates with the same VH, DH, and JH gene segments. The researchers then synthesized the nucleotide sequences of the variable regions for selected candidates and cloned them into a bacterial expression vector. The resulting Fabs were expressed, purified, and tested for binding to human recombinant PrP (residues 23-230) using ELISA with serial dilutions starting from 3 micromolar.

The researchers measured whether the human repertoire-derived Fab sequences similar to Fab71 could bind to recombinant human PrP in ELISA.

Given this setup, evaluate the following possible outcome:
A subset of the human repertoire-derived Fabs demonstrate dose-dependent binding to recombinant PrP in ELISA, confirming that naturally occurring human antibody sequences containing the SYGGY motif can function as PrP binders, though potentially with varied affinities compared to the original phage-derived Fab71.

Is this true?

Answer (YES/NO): YES